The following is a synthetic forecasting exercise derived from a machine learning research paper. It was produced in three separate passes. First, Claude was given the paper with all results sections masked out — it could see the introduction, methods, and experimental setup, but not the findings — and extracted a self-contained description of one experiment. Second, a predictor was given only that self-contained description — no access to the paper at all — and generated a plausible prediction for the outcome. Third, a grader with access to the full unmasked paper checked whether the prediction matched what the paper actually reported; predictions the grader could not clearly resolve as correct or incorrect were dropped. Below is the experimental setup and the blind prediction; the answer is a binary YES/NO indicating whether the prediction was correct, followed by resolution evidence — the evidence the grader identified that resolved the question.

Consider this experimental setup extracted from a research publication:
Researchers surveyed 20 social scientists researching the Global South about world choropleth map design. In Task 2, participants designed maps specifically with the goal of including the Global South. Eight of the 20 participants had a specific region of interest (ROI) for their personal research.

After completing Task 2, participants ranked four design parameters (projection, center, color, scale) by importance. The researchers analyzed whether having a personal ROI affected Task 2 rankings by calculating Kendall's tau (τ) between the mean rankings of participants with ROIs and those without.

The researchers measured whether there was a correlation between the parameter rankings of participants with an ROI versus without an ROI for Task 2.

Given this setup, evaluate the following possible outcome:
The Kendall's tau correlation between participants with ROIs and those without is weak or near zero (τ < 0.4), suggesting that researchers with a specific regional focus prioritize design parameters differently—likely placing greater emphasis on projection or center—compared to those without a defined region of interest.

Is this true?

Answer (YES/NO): NO